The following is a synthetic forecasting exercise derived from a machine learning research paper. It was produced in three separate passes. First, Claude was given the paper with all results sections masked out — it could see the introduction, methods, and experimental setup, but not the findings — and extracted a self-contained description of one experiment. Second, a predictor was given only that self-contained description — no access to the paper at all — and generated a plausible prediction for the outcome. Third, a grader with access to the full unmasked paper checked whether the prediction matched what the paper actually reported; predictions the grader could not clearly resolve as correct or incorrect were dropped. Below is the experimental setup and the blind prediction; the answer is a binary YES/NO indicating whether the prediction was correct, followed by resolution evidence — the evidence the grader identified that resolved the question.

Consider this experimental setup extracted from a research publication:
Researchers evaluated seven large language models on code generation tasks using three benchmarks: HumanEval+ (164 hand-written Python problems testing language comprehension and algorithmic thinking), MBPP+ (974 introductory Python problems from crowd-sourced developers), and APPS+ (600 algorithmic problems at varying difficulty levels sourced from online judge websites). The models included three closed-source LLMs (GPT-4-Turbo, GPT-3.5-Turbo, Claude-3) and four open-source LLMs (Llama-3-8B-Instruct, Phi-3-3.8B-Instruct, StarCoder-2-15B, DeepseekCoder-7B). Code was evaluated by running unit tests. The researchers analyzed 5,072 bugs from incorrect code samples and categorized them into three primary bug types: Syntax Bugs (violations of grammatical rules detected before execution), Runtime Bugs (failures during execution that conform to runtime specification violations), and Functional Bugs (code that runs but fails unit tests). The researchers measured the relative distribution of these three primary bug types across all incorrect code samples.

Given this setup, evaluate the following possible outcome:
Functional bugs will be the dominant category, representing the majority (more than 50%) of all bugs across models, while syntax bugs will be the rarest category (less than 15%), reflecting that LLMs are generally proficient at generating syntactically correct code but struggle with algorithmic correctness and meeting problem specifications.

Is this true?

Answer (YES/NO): NO